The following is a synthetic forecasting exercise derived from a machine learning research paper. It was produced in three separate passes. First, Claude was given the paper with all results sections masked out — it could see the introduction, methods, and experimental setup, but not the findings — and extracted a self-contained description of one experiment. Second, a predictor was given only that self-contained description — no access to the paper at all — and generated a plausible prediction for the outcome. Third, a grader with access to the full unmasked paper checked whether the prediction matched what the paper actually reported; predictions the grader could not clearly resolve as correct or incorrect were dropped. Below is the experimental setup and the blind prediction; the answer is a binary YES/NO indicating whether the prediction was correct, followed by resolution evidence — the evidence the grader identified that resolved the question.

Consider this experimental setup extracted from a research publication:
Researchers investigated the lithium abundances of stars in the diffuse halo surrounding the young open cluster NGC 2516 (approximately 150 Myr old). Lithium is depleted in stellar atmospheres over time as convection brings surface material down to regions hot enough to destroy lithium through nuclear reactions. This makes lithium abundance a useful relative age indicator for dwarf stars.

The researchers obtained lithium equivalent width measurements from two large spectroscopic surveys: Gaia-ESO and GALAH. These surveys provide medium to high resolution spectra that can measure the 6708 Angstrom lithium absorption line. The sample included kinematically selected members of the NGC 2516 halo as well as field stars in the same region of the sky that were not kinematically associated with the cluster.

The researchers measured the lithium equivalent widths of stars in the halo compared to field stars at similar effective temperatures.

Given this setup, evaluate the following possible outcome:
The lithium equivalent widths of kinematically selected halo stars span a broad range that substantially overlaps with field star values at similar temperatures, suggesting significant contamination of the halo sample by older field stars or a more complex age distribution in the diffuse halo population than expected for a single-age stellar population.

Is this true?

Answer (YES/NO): NO